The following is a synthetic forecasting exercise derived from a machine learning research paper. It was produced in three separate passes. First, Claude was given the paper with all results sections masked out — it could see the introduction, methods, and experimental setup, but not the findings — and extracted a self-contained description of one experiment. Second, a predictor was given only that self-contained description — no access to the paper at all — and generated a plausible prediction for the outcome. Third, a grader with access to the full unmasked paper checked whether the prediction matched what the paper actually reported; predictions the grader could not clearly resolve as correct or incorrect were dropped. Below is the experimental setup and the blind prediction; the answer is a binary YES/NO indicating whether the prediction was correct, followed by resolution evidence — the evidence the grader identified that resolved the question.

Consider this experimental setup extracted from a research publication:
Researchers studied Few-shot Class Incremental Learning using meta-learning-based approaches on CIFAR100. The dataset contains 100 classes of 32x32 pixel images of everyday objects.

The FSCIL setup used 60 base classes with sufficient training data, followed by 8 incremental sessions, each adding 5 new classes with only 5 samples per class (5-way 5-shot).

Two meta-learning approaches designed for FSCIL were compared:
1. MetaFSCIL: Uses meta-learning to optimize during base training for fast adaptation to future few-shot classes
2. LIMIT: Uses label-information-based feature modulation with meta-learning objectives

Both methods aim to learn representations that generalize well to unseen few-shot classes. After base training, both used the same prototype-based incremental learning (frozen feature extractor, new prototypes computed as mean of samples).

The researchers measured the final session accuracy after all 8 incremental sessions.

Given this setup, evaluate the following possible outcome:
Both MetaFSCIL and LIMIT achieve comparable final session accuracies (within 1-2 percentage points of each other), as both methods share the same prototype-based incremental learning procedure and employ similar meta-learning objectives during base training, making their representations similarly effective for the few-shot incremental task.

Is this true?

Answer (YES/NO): YES